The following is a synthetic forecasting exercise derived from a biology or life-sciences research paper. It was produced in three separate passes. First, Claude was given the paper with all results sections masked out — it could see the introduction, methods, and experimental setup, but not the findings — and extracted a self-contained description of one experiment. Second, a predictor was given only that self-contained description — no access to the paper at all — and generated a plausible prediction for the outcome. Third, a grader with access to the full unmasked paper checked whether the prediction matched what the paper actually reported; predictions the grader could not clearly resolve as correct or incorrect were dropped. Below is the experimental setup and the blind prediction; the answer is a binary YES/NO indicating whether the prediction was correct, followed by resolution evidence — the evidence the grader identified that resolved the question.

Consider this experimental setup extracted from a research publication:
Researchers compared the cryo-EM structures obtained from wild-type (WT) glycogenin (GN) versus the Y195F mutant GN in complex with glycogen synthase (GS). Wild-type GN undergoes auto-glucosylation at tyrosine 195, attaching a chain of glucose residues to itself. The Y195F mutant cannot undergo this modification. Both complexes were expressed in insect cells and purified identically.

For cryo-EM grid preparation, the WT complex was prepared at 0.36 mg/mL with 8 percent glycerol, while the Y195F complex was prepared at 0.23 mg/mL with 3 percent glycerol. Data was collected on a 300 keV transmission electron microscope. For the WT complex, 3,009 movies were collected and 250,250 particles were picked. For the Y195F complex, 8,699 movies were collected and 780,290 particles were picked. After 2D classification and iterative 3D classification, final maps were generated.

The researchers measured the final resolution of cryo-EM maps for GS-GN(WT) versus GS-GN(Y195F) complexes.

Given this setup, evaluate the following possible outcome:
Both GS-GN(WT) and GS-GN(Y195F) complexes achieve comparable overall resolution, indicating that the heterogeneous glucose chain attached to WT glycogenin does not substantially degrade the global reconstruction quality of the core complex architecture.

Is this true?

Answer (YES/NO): NO